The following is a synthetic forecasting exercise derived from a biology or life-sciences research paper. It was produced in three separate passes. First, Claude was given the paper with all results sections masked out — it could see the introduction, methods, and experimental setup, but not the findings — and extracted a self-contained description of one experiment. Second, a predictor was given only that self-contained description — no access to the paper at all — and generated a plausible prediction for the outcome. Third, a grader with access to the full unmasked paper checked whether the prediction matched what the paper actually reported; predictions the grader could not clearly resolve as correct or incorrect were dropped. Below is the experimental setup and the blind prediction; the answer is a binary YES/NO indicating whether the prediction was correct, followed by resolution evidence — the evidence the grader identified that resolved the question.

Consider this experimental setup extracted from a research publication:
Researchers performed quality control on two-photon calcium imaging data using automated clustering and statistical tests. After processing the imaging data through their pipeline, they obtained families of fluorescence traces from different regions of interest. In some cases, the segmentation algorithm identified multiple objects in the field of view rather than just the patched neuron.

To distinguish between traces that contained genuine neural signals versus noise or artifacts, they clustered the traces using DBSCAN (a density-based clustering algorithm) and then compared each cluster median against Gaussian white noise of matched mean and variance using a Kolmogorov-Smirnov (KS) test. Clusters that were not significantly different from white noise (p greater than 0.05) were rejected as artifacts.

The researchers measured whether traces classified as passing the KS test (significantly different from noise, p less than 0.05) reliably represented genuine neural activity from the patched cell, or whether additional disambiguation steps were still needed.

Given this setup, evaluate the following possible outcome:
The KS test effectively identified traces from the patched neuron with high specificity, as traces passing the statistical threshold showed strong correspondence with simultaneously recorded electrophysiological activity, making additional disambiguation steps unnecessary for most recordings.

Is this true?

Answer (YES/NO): NO